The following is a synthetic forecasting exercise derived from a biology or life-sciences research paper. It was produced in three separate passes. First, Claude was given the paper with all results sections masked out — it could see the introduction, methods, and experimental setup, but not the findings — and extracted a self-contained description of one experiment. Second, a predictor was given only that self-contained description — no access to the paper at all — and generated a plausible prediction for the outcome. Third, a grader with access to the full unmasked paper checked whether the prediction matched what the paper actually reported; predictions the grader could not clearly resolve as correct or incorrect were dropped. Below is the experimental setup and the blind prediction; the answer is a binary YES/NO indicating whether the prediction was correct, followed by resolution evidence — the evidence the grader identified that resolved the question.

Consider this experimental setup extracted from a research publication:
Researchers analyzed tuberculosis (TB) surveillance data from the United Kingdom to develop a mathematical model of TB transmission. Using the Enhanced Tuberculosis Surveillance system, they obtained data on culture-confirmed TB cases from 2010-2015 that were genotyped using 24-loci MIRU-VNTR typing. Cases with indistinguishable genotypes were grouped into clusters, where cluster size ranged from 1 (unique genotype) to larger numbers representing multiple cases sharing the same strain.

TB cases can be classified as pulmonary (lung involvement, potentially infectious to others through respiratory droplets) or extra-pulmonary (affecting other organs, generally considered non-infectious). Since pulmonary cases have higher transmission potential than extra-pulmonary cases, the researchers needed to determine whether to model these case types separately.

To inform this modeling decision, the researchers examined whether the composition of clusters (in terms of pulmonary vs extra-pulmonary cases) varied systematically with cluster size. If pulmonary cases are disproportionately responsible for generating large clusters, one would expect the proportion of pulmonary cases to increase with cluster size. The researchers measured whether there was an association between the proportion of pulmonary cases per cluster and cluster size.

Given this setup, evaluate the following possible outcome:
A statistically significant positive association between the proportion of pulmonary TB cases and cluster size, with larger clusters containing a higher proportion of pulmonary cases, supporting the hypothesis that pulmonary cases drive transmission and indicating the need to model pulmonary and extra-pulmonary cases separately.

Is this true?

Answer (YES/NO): NO